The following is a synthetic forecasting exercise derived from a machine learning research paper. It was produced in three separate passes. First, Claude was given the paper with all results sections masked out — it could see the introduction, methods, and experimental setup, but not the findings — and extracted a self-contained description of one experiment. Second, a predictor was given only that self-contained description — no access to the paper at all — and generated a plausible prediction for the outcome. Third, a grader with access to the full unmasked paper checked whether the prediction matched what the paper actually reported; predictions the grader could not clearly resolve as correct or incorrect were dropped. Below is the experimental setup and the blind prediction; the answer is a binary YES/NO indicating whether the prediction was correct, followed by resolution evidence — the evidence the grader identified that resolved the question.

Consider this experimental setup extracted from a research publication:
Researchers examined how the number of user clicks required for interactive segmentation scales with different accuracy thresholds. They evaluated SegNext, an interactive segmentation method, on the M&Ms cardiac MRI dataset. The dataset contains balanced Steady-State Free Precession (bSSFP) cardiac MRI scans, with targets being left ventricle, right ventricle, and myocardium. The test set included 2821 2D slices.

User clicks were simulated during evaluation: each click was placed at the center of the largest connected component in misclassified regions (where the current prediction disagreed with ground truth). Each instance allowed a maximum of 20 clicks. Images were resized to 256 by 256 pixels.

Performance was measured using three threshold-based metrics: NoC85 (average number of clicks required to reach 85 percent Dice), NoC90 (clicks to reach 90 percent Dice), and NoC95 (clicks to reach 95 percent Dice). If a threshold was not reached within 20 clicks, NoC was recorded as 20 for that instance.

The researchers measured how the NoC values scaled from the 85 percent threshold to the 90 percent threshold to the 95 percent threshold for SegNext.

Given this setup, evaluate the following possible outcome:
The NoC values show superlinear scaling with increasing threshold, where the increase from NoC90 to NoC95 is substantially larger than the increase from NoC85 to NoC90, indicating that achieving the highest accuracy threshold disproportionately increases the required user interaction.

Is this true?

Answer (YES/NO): YES